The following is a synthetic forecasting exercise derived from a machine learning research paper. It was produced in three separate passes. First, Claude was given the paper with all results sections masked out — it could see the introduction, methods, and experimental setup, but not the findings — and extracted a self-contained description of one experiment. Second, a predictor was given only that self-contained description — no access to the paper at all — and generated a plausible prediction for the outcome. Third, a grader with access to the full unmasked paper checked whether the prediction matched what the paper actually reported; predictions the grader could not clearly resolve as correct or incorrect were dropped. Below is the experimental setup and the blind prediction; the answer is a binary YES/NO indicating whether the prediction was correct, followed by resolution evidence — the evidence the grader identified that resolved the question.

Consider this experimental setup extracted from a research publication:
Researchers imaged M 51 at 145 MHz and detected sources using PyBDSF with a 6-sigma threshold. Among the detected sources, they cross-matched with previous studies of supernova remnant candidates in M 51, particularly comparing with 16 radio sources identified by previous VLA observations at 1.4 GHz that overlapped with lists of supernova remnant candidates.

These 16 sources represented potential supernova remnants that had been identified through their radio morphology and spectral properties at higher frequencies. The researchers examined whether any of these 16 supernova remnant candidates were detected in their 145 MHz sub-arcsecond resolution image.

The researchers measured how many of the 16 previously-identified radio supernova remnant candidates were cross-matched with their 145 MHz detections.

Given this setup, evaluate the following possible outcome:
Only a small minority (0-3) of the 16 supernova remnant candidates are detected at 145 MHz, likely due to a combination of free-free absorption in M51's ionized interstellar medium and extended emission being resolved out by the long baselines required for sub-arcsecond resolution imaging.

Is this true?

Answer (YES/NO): YES